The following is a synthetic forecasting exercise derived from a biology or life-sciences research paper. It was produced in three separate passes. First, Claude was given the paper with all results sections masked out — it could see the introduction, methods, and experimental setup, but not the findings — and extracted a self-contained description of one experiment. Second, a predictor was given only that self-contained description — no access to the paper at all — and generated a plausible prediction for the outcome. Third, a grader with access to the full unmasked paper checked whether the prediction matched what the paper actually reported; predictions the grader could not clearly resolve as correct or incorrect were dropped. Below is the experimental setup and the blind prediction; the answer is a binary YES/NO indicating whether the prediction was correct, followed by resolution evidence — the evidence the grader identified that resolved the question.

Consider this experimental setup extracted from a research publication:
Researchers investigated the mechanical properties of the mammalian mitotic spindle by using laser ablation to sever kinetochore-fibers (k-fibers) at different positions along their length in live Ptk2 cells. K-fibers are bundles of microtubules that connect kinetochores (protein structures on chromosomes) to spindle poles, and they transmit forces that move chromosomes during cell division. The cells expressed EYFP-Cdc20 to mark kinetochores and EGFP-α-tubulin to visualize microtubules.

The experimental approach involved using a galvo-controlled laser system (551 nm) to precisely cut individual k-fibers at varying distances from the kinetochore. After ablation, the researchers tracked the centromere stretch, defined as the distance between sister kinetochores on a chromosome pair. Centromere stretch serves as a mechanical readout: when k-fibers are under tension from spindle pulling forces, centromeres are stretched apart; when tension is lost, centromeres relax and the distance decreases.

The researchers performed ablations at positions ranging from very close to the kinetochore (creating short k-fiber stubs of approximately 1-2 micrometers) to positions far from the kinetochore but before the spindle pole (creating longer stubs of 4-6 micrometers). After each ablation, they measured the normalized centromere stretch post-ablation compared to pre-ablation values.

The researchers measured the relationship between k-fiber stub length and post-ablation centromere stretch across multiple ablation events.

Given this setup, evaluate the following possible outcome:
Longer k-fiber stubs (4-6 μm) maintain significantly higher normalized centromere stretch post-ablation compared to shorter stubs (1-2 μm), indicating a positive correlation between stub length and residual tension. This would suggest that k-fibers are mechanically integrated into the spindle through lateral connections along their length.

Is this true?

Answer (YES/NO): YES